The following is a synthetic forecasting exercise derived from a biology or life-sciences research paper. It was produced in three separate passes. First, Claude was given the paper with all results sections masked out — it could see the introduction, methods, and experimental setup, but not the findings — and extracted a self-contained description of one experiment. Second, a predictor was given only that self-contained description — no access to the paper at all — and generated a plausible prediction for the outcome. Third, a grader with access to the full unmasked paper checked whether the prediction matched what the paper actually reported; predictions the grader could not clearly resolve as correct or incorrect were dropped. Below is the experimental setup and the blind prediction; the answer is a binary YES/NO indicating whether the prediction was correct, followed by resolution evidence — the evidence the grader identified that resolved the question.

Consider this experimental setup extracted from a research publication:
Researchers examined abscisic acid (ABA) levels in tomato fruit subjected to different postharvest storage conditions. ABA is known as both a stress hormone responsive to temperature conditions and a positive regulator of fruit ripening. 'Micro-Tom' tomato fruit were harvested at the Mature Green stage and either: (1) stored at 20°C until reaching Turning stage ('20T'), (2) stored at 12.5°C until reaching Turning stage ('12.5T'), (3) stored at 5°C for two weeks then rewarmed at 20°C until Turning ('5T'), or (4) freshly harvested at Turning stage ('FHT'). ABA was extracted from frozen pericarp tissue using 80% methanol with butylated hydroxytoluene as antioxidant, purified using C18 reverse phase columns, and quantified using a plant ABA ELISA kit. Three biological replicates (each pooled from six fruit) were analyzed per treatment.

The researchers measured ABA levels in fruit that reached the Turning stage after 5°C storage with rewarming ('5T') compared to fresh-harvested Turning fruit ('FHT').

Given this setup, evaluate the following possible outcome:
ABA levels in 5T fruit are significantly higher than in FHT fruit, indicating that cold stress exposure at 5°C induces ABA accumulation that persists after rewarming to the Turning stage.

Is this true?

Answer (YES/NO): NO